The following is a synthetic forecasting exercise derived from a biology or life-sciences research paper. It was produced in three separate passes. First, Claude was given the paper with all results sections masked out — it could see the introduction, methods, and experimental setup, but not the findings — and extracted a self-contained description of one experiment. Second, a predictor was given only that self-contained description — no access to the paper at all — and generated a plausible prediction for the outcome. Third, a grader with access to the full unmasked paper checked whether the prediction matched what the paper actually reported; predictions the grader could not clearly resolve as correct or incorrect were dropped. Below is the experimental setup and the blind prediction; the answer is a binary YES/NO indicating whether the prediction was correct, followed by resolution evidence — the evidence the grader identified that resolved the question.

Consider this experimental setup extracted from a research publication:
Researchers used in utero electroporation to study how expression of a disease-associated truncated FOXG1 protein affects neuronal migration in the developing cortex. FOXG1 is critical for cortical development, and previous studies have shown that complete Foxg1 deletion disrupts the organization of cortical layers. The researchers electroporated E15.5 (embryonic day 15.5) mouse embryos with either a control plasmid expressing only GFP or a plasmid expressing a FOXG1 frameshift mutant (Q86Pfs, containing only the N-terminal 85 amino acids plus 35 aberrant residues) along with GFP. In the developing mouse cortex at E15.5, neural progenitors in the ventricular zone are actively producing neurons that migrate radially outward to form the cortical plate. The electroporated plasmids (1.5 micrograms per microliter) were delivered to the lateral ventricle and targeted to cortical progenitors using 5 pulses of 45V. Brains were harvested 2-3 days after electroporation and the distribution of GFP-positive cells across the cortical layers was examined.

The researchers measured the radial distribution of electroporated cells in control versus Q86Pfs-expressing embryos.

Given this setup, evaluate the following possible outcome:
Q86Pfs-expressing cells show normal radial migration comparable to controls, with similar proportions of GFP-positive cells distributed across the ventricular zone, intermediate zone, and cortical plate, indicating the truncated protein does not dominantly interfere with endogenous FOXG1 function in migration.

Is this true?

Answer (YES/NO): NO